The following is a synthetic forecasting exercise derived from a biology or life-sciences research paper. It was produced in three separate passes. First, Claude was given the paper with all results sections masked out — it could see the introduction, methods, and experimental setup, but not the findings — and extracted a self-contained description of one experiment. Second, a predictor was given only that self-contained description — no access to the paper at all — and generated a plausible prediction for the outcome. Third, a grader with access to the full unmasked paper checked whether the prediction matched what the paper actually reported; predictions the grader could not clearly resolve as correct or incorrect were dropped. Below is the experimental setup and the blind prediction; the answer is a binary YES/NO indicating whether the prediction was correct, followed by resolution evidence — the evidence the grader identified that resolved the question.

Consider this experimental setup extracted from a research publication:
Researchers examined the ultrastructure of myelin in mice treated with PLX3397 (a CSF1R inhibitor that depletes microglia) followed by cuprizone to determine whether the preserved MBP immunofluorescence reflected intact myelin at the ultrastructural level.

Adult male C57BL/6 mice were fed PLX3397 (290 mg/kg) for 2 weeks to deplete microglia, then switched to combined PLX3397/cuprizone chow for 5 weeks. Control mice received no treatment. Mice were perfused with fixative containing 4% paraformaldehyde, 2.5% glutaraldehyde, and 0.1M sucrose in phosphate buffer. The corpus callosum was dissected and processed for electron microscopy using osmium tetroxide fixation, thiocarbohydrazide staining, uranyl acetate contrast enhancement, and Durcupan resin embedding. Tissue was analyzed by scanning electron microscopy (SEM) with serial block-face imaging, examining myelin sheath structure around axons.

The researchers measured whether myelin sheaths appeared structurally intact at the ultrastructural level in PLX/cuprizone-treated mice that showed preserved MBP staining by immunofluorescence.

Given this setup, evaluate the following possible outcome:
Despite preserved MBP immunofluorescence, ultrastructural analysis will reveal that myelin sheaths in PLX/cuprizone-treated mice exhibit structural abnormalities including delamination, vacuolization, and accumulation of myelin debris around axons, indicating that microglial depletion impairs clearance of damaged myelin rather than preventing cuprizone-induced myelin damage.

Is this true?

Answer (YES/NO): NO